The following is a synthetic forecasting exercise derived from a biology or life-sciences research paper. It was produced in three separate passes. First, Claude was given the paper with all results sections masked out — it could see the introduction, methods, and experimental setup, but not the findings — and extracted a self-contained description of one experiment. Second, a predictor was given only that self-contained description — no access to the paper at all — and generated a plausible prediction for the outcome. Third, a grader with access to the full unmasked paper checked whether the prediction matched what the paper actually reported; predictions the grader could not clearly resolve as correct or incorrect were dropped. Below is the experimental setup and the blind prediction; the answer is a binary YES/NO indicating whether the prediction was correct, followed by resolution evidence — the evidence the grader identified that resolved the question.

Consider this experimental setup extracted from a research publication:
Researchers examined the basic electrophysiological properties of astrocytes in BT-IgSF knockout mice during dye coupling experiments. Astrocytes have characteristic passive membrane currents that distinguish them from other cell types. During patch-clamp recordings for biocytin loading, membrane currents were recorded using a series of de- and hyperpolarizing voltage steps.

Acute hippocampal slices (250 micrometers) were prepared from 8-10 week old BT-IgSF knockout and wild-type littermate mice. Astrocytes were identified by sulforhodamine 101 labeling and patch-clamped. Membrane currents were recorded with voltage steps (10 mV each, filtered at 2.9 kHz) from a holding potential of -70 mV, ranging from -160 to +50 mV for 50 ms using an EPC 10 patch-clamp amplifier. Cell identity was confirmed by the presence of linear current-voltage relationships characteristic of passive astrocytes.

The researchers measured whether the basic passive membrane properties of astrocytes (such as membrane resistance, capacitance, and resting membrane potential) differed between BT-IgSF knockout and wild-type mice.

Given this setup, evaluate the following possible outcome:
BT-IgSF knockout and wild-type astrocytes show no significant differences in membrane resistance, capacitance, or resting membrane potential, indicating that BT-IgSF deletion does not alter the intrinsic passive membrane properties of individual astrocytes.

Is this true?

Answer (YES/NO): YES